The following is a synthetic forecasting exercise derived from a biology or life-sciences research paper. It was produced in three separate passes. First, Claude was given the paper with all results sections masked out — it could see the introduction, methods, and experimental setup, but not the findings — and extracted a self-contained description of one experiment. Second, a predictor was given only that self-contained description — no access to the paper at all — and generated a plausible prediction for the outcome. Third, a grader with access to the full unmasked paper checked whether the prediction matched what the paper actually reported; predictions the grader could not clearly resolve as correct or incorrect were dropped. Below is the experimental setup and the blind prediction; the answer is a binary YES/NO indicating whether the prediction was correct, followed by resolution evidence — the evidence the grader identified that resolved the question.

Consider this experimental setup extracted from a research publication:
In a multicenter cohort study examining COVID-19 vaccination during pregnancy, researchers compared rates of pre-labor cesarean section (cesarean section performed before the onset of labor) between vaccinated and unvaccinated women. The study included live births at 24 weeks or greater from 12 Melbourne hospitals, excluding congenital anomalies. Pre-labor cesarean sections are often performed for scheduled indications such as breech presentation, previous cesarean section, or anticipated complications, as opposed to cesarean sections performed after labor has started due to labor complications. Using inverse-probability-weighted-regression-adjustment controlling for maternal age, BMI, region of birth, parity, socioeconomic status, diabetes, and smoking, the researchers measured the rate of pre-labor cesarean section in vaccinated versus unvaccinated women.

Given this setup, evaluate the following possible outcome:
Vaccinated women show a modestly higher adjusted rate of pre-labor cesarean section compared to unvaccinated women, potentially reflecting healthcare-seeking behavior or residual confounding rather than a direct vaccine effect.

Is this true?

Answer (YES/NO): NO